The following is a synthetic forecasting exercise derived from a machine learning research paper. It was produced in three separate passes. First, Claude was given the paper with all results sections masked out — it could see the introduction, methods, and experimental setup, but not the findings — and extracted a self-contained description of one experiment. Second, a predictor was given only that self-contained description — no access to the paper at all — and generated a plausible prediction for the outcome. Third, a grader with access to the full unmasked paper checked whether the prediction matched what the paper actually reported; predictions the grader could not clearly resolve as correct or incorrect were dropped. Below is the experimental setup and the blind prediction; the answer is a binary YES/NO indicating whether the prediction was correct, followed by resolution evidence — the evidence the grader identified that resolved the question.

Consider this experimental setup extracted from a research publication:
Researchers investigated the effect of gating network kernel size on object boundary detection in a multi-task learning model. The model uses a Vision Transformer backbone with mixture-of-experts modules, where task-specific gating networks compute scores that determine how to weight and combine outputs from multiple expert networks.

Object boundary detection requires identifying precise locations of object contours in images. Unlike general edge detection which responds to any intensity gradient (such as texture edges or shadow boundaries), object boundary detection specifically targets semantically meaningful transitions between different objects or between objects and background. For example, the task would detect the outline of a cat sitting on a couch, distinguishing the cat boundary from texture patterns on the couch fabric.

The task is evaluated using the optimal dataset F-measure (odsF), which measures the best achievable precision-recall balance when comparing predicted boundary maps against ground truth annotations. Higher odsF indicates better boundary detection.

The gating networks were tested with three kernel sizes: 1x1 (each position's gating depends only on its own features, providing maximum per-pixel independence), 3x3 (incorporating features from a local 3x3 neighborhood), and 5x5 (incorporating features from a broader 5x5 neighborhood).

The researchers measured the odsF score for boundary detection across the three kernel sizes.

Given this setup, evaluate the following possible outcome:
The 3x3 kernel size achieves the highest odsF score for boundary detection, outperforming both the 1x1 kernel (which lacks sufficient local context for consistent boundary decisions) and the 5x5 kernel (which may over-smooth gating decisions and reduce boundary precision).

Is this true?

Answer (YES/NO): YES